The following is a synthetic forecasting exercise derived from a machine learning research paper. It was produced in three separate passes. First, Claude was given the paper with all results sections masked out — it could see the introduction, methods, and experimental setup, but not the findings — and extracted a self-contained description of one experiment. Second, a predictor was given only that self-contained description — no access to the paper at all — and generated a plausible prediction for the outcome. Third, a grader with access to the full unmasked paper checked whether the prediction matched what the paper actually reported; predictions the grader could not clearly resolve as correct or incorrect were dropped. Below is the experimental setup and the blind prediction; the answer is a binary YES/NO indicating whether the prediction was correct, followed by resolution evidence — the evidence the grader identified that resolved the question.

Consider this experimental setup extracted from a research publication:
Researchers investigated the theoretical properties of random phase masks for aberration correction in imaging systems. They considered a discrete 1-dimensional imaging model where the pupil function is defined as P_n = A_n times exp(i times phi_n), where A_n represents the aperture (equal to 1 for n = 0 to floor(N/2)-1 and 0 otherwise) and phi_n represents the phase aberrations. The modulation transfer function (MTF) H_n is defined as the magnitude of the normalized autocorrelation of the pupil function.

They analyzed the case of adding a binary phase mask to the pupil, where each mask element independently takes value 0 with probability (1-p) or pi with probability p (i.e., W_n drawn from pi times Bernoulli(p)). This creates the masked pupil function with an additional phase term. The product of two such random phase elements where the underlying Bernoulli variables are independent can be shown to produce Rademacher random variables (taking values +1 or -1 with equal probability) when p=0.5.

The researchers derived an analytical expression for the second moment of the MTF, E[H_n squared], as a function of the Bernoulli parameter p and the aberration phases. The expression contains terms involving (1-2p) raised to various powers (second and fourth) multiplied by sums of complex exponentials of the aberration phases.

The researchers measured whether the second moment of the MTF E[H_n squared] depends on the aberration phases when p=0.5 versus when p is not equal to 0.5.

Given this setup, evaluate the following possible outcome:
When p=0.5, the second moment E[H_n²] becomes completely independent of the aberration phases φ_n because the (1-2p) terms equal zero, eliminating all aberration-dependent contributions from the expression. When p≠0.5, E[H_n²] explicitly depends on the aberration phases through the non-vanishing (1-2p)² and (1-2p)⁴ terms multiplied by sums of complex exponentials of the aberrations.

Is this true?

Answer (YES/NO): YES